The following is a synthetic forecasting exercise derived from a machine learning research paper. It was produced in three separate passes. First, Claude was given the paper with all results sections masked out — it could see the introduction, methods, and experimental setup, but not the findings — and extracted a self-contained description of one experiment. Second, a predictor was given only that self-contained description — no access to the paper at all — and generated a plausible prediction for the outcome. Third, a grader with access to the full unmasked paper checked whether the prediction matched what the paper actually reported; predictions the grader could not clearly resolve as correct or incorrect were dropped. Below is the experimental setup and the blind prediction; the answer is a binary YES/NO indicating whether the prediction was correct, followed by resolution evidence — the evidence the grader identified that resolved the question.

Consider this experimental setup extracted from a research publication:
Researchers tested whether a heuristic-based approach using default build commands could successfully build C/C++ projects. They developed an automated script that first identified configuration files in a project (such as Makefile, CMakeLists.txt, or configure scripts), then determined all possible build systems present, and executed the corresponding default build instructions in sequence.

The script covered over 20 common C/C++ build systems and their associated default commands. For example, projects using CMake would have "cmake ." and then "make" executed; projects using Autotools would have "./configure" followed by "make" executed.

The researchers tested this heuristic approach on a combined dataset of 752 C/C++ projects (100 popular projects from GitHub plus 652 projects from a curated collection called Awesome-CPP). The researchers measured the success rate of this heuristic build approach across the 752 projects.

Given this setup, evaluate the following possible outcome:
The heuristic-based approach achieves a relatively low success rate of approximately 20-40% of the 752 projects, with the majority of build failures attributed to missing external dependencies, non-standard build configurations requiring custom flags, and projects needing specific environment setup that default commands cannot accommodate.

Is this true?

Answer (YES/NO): YES